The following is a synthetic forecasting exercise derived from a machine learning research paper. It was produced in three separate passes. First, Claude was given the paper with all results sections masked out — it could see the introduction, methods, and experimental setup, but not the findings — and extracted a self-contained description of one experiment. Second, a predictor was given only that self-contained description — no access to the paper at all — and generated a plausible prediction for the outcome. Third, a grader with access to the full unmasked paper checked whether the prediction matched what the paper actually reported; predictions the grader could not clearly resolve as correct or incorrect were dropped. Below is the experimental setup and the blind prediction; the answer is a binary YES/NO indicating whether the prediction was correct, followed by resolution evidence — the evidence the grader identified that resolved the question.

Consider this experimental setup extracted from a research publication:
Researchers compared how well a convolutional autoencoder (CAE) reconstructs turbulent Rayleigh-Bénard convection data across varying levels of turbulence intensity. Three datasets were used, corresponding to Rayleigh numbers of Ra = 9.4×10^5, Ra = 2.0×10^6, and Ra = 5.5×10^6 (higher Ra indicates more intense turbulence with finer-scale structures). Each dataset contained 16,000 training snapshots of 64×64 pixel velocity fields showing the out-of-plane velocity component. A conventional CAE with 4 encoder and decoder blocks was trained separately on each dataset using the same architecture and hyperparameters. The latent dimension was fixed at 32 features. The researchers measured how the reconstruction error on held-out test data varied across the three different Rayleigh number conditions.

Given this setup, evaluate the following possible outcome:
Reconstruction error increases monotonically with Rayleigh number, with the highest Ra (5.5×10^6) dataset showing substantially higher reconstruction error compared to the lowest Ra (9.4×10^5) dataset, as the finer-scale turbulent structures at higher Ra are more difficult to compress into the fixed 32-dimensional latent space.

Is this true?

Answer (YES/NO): NO